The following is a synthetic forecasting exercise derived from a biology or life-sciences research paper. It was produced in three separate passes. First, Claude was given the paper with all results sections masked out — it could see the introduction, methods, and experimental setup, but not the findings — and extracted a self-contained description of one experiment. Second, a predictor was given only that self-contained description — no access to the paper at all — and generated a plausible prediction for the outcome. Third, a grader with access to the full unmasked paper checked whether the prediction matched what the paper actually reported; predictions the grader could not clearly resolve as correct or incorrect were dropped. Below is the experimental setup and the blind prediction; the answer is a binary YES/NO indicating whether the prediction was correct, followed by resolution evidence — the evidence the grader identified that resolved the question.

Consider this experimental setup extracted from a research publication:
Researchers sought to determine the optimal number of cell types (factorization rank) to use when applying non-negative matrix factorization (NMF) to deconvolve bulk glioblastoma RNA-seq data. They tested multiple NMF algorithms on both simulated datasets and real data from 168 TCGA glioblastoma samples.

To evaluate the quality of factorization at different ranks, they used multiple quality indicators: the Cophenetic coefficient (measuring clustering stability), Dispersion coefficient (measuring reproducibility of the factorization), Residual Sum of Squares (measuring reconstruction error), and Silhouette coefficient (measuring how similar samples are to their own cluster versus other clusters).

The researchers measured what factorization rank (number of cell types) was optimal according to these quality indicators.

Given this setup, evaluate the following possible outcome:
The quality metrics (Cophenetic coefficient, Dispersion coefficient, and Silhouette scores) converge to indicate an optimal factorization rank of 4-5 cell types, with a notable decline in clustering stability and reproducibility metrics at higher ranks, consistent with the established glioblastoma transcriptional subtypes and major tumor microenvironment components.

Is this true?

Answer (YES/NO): NO